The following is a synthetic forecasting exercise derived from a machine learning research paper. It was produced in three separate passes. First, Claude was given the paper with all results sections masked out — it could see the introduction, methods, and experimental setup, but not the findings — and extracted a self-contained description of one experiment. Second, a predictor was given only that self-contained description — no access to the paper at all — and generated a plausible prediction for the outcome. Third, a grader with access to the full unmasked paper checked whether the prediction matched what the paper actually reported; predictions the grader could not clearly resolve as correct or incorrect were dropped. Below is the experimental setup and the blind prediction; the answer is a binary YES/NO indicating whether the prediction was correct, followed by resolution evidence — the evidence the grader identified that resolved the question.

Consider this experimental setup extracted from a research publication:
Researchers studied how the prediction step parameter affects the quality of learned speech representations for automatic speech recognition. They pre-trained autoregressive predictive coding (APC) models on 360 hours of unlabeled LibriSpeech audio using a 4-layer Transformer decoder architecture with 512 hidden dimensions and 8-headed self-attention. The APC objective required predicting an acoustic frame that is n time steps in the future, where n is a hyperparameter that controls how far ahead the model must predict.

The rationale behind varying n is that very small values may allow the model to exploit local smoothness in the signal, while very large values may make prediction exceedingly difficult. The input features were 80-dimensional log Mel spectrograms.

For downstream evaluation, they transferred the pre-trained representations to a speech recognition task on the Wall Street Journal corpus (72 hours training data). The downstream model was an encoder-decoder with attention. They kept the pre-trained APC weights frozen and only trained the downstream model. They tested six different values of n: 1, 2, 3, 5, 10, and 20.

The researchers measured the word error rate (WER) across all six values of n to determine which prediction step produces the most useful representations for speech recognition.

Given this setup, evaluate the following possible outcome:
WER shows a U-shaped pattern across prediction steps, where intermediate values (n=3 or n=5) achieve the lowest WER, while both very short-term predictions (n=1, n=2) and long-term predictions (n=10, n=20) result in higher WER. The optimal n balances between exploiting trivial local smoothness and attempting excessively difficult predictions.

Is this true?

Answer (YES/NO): YES